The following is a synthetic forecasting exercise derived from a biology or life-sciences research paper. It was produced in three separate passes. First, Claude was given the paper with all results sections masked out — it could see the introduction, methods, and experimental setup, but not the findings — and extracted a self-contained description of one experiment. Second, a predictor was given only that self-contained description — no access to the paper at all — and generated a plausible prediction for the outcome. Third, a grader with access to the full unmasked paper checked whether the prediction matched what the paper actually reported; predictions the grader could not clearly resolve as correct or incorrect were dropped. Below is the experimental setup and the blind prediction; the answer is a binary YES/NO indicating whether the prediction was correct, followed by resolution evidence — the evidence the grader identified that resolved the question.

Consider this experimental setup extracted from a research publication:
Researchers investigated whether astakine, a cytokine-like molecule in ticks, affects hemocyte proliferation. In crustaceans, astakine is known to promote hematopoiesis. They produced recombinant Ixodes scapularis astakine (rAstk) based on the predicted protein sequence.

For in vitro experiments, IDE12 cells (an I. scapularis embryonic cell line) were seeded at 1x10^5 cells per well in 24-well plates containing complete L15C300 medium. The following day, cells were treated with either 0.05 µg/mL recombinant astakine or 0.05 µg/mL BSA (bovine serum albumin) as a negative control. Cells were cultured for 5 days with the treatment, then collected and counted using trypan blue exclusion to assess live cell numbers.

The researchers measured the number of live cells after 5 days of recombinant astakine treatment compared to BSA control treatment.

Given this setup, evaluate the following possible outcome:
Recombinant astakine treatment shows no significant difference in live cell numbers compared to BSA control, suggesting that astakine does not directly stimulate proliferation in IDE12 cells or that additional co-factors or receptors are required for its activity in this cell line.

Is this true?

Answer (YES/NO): NO